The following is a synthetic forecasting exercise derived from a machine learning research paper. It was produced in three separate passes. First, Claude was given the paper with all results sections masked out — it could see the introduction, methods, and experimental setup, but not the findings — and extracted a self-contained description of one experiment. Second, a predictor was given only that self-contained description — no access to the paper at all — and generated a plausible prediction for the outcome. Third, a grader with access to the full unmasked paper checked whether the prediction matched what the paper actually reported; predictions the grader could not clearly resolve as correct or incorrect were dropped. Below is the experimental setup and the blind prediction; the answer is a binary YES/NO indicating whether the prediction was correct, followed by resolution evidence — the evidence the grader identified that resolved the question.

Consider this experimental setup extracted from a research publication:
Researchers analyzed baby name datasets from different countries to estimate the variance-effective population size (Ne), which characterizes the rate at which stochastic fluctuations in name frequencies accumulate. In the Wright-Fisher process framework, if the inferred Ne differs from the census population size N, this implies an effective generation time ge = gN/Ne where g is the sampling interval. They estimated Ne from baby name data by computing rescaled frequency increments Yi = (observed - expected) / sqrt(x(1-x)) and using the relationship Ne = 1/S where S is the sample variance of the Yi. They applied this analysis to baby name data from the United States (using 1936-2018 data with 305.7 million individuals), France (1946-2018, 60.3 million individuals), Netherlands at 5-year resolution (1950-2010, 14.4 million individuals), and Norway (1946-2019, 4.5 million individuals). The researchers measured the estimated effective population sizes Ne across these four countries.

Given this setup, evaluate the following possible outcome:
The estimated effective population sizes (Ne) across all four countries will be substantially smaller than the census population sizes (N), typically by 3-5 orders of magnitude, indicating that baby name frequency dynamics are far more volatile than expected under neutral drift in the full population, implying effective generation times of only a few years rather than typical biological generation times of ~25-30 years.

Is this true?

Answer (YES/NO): NO